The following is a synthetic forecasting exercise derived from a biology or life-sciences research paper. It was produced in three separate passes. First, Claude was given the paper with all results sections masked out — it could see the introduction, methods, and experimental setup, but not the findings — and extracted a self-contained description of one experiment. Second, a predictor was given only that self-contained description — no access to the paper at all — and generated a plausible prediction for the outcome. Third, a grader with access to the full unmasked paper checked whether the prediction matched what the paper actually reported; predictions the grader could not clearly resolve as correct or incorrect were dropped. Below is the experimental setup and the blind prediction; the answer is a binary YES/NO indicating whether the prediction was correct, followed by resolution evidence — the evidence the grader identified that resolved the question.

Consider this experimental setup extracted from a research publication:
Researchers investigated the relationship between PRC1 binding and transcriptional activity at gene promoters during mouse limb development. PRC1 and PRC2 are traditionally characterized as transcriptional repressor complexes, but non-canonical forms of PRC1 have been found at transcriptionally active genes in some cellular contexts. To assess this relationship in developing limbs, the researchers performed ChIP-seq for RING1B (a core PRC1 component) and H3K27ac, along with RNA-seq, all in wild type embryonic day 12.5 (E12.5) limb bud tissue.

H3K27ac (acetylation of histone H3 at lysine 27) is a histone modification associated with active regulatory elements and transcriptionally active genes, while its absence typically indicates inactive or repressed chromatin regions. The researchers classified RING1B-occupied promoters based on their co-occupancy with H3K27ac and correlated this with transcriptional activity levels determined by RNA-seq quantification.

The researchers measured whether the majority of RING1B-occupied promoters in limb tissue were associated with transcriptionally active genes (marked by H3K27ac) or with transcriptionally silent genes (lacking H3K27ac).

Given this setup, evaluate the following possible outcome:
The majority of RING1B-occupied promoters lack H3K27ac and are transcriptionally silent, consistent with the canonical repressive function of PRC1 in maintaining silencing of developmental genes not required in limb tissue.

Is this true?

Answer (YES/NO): NO